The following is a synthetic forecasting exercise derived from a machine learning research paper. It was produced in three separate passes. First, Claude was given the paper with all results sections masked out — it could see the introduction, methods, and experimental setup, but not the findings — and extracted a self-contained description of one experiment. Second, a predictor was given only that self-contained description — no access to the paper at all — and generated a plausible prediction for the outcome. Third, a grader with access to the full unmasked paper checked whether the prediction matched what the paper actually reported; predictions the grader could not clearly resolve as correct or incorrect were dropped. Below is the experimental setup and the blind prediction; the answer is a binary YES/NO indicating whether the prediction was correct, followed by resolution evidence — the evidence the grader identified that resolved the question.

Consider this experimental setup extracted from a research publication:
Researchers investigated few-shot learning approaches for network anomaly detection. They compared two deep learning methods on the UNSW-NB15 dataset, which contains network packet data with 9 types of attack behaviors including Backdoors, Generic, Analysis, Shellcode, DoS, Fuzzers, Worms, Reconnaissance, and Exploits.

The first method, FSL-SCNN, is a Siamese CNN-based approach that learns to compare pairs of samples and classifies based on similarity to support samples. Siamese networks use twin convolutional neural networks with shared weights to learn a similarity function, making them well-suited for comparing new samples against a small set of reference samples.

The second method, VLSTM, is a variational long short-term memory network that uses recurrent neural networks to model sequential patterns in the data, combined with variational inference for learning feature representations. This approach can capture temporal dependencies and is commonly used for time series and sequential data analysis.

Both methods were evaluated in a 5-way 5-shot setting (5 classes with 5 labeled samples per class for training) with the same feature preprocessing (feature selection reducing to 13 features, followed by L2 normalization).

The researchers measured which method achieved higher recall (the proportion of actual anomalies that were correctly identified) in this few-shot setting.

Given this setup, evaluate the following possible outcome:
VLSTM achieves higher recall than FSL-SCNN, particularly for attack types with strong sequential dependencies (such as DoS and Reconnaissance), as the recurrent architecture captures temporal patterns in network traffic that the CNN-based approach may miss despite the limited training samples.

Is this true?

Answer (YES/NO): YES